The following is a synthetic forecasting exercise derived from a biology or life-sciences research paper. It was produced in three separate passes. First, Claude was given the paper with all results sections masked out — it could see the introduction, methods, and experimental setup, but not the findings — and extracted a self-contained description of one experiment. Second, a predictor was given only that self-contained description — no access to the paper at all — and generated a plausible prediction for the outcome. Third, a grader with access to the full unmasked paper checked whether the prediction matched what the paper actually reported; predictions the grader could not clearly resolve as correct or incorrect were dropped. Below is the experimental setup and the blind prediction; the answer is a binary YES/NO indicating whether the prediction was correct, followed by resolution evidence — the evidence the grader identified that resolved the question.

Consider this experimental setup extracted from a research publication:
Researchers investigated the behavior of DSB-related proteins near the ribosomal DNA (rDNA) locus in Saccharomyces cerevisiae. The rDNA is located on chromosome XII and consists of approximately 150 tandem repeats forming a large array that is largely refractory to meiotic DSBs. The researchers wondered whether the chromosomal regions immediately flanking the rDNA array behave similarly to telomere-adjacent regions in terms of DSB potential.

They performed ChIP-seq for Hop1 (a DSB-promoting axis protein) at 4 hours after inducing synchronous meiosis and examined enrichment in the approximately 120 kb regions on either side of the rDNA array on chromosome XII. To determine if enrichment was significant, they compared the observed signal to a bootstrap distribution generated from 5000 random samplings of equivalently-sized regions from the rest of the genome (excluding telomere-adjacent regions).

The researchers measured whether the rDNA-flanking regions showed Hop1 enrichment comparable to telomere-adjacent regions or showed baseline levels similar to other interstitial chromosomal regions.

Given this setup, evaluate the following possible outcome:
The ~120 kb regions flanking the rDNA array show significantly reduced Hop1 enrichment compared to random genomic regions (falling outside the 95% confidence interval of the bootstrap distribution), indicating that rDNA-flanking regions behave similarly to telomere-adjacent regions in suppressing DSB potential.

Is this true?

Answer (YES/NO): NO